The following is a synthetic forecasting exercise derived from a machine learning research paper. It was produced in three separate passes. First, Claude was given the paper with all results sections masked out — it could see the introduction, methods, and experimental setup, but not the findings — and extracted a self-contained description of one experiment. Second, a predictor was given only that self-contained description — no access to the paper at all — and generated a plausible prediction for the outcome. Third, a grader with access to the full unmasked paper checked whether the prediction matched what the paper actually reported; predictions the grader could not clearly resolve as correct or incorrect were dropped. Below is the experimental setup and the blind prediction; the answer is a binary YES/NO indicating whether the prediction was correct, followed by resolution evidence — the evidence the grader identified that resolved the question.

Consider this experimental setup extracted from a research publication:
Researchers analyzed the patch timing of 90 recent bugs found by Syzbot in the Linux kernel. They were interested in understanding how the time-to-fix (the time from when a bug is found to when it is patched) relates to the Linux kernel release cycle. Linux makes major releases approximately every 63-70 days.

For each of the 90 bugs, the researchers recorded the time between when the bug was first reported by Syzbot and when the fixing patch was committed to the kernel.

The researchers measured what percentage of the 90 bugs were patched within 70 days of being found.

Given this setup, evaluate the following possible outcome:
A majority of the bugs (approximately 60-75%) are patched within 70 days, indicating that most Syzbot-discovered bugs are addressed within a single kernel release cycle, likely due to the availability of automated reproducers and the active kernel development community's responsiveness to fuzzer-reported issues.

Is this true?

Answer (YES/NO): NO